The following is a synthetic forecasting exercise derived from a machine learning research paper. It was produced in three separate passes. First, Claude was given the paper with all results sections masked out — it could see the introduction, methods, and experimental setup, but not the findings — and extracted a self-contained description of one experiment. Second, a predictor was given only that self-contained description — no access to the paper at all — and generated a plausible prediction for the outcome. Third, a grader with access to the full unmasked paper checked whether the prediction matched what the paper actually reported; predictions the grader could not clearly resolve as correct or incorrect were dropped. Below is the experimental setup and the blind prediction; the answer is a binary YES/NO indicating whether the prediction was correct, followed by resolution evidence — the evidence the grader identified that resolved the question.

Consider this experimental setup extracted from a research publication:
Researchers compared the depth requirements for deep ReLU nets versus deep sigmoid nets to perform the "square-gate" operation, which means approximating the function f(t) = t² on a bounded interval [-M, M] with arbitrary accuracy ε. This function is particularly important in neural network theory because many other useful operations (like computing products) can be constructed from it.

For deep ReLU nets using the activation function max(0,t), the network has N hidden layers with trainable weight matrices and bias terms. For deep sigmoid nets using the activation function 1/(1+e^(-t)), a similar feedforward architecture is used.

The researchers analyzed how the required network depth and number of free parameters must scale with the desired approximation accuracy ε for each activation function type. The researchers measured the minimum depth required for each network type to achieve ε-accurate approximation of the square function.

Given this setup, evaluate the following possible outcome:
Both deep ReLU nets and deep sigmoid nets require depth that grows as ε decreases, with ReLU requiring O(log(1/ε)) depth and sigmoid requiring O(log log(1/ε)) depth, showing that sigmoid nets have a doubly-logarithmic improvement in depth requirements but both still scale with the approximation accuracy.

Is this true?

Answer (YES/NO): NO